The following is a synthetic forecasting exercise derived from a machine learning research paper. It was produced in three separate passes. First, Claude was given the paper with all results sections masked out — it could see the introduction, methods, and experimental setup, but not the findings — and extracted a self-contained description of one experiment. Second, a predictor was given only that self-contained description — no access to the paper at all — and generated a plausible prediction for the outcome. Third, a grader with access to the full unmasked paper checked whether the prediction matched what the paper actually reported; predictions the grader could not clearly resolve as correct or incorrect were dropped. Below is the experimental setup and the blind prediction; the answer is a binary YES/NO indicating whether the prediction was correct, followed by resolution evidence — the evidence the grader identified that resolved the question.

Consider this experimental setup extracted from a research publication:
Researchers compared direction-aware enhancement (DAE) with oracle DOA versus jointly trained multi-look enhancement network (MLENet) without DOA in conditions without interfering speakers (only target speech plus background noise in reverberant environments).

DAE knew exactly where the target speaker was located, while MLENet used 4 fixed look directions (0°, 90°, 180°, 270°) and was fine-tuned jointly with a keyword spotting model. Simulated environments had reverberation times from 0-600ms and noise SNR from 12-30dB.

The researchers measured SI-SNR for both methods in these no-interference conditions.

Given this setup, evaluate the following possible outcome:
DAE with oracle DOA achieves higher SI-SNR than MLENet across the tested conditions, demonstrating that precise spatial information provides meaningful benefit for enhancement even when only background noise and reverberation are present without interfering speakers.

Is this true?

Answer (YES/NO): NO